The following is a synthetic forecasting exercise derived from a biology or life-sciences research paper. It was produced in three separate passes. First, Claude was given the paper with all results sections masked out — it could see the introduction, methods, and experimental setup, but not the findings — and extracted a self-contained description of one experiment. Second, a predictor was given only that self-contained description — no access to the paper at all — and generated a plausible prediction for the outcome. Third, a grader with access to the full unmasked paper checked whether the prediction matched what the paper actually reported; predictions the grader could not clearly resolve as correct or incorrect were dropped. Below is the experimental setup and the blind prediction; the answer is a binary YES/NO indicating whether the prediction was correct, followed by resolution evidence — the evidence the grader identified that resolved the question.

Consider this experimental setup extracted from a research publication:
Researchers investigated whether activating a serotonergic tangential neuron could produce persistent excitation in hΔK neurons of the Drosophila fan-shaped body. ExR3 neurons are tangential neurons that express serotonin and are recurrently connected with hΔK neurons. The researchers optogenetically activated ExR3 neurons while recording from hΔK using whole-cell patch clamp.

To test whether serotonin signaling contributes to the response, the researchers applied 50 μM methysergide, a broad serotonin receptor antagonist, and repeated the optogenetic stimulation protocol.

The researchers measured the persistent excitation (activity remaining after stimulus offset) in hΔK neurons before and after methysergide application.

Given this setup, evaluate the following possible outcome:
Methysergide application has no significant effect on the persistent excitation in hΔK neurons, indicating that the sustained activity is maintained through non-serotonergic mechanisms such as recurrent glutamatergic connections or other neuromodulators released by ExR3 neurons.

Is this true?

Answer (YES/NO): NO